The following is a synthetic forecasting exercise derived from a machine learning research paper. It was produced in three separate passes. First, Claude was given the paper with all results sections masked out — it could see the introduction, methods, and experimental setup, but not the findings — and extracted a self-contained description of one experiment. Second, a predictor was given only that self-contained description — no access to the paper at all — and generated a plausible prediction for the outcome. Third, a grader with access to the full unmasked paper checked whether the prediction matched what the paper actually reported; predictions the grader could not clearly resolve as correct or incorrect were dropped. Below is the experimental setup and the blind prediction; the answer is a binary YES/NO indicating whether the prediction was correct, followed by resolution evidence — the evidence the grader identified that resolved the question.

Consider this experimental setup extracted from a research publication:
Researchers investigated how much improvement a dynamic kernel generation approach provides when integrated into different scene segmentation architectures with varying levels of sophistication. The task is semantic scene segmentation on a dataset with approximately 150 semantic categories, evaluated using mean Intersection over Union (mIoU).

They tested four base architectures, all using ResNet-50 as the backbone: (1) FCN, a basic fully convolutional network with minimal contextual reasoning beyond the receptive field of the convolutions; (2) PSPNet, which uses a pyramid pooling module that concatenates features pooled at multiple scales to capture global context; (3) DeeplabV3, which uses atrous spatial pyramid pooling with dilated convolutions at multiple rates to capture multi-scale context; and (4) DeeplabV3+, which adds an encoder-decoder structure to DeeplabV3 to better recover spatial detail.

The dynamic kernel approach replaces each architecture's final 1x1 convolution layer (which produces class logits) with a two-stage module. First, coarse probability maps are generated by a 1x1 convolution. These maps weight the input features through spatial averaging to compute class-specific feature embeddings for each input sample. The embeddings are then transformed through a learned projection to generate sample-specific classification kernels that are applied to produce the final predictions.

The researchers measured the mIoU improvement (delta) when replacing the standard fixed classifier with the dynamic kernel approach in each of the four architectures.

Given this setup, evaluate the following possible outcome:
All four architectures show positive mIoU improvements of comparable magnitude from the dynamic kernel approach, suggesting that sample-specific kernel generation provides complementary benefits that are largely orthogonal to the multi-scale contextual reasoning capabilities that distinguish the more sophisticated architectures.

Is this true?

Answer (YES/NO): NO